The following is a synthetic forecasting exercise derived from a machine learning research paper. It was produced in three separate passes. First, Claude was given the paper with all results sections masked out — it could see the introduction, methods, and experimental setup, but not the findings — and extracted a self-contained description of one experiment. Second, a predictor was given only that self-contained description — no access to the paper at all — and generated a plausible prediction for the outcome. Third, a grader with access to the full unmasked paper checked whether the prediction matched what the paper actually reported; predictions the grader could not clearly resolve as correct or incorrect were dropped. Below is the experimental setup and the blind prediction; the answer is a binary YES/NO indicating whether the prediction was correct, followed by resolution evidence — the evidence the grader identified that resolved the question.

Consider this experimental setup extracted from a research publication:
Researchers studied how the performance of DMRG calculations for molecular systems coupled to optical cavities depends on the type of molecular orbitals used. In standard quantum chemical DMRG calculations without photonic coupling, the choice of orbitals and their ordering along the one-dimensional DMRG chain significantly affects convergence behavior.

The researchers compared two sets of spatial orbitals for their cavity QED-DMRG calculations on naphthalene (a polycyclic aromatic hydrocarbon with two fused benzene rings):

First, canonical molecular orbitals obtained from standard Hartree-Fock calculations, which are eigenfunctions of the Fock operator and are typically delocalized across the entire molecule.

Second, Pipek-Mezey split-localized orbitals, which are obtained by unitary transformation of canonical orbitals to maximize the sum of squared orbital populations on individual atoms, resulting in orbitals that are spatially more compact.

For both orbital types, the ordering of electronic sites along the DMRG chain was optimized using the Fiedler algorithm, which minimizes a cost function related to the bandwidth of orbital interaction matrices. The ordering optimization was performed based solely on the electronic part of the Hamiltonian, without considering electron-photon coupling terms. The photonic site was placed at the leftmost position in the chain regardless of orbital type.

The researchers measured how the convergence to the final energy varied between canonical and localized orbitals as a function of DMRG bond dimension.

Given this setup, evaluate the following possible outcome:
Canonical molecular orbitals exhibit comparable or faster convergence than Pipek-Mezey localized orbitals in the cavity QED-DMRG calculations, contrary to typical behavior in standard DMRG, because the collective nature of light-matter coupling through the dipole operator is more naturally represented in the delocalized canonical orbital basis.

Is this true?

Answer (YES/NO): NO